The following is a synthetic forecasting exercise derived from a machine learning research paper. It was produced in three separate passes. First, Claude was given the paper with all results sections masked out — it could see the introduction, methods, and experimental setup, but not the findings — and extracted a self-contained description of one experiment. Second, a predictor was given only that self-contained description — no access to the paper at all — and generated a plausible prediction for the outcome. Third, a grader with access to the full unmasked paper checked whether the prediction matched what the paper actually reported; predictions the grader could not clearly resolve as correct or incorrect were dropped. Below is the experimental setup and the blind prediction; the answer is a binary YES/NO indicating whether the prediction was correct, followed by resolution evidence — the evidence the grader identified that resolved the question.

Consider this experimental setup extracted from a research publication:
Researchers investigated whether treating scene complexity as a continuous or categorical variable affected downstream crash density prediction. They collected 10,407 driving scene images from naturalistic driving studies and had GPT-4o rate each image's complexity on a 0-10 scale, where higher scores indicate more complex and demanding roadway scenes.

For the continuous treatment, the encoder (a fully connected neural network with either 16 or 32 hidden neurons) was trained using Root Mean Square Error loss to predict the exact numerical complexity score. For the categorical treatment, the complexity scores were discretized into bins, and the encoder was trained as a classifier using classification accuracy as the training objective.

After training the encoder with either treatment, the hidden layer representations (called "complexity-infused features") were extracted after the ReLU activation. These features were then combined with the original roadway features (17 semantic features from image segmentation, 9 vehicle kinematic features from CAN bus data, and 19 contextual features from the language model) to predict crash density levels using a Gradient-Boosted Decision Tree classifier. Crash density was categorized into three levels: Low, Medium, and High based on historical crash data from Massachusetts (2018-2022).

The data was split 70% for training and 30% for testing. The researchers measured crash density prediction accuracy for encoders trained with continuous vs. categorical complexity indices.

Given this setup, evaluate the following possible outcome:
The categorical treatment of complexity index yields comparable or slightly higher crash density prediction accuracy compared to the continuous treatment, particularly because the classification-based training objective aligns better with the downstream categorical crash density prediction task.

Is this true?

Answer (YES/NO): NO